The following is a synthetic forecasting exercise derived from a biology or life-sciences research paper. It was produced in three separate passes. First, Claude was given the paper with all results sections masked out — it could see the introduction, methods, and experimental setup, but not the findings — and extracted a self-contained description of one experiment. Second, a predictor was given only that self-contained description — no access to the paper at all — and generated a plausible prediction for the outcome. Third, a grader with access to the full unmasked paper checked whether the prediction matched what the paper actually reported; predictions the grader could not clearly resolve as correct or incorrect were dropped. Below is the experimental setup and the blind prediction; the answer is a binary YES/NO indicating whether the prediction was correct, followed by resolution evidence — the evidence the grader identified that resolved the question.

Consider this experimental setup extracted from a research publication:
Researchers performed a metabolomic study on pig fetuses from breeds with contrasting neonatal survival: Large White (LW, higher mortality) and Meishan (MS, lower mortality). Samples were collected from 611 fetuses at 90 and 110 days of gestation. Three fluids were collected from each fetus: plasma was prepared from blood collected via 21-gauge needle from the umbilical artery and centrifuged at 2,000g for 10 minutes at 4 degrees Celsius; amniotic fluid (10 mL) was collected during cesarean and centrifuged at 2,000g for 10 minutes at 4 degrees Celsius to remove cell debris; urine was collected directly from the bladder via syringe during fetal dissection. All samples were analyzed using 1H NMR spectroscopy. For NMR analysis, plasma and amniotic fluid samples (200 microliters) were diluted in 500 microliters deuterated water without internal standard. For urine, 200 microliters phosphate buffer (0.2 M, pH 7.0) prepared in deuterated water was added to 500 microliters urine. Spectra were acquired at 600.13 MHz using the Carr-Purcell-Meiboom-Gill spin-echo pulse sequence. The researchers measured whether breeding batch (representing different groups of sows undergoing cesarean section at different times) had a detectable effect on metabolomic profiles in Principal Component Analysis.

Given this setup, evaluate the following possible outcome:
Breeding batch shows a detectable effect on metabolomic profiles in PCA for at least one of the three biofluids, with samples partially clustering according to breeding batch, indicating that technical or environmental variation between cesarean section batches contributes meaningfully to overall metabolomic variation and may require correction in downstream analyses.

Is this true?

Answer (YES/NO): NO